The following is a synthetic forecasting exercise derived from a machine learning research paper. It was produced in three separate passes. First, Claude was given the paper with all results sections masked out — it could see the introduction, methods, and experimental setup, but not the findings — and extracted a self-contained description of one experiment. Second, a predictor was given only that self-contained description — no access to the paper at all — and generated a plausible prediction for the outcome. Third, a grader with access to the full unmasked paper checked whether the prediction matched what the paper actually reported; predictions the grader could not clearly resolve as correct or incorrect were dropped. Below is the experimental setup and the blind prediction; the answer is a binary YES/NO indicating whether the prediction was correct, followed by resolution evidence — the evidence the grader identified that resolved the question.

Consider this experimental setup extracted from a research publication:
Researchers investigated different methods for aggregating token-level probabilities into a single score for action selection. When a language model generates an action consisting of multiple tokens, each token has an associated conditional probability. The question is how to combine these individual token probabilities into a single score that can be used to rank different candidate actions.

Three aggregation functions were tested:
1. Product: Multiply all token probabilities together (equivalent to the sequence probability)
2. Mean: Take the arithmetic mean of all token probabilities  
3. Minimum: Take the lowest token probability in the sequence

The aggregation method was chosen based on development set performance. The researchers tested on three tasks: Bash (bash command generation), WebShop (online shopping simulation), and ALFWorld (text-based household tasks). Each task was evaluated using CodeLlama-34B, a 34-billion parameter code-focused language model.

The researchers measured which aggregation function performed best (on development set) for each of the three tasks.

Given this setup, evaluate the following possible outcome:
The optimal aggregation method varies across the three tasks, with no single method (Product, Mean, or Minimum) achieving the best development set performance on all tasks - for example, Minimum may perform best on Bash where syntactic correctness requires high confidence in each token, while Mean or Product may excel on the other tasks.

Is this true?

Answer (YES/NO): YES